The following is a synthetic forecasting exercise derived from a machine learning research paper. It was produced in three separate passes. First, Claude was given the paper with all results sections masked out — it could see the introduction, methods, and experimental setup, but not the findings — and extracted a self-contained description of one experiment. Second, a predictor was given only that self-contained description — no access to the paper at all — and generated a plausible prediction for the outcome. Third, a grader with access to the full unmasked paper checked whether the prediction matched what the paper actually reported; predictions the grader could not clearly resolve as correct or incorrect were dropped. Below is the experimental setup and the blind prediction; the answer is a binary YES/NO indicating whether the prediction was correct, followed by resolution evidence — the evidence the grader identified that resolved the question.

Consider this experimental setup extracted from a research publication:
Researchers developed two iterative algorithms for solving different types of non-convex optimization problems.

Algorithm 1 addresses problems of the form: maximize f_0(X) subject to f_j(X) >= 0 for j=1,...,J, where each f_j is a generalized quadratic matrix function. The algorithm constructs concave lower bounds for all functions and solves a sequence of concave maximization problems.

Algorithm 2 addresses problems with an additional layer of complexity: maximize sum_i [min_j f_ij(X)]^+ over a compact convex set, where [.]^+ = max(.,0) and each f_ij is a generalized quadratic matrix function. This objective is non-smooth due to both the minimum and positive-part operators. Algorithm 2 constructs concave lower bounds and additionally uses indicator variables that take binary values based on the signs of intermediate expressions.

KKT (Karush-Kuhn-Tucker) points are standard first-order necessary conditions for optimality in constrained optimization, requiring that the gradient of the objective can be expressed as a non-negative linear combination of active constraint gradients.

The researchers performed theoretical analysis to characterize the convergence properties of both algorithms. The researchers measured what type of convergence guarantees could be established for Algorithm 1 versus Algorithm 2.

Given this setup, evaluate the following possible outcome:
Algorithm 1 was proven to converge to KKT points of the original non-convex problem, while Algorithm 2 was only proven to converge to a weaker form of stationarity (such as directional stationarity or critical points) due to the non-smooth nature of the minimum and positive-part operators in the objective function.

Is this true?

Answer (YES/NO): NO